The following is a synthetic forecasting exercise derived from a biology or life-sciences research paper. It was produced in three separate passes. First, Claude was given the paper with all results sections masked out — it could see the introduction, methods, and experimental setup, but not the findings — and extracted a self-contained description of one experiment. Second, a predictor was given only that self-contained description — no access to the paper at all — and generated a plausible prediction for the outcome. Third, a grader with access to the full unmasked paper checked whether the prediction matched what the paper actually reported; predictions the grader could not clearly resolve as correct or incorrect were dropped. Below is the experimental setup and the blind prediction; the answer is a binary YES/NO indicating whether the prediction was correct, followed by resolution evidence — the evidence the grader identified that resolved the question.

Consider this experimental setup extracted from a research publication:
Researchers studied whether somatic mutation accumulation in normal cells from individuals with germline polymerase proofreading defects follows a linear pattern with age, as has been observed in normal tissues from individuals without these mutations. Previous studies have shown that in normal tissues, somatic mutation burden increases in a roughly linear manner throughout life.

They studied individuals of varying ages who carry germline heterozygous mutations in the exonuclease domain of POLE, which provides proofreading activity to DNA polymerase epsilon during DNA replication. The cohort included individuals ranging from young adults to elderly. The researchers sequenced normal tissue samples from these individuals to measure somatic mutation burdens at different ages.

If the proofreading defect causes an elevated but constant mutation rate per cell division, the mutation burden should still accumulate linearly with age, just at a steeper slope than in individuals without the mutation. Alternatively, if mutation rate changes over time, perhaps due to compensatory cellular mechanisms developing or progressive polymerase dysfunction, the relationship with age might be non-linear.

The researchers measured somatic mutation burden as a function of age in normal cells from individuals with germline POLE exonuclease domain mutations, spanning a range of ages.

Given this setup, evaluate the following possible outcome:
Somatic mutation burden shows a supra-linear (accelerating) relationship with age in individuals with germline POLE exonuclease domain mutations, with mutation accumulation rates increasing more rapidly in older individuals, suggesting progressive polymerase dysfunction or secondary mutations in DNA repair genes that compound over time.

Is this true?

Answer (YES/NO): NO